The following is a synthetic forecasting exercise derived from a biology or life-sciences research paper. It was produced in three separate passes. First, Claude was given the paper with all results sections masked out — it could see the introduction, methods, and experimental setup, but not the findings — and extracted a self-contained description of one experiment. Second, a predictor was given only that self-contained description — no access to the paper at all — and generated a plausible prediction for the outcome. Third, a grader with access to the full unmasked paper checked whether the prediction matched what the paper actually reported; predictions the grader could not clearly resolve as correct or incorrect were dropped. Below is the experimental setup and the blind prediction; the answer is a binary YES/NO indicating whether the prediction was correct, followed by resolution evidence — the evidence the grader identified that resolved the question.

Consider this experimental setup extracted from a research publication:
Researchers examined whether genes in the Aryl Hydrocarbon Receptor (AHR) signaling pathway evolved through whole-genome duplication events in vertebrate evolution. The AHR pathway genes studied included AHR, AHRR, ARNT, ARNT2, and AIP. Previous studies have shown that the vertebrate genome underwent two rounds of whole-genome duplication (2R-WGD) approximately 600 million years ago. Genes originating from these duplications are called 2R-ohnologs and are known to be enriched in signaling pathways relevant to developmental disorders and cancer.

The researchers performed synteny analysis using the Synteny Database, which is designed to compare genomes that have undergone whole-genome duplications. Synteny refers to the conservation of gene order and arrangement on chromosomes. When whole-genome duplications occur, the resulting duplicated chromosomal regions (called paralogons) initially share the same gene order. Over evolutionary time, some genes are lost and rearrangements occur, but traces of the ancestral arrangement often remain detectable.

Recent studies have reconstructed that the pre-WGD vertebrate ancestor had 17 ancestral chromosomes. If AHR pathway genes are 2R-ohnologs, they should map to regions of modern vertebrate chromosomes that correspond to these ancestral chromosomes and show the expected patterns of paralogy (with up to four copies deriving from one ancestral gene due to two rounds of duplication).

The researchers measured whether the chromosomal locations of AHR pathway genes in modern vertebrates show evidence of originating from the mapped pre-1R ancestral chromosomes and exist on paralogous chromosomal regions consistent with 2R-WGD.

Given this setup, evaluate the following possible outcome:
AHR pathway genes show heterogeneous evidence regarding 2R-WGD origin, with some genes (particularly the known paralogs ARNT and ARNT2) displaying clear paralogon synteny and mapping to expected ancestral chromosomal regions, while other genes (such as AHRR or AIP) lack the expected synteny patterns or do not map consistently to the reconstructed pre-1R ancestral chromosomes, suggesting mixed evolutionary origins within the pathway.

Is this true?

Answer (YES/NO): NO